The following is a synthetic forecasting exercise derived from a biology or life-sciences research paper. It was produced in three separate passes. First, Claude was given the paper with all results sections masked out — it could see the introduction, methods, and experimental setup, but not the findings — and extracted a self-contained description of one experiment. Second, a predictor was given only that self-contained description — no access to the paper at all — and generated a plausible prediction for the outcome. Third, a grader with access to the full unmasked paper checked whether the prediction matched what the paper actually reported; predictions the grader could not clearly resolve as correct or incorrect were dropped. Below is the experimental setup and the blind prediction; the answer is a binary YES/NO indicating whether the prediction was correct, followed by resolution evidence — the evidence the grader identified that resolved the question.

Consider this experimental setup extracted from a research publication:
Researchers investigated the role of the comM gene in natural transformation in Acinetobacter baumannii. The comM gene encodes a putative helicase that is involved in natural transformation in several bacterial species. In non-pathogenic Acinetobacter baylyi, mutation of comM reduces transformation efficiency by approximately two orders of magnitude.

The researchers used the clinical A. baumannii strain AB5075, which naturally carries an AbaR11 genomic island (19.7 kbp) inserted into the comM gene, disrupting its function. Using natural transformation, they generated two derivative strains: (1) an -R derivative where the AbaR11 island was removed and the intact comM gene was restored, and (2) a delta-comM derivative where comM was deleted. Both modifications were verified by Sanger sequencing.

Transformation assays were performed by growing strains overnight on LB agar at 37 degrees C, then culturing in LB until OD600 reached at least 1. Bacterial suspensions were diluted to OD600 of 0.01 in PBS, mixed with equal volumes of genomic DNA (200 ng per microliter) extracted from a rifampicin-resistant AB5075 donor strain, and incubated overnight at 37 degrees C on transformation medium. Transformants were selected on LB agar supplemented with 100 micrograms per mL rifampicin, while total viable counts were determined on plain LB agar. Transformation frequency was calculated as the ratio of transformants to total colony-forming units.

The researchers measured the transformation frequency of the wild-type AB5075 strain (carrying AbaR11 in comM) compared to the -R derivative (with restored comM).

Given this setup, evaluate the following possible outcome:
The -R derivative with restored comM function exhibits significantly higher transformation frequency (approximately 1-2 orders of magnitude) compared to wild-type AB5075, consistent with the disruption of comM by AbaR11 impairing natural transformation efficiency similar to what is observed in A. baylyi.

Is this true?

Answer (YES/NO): NO